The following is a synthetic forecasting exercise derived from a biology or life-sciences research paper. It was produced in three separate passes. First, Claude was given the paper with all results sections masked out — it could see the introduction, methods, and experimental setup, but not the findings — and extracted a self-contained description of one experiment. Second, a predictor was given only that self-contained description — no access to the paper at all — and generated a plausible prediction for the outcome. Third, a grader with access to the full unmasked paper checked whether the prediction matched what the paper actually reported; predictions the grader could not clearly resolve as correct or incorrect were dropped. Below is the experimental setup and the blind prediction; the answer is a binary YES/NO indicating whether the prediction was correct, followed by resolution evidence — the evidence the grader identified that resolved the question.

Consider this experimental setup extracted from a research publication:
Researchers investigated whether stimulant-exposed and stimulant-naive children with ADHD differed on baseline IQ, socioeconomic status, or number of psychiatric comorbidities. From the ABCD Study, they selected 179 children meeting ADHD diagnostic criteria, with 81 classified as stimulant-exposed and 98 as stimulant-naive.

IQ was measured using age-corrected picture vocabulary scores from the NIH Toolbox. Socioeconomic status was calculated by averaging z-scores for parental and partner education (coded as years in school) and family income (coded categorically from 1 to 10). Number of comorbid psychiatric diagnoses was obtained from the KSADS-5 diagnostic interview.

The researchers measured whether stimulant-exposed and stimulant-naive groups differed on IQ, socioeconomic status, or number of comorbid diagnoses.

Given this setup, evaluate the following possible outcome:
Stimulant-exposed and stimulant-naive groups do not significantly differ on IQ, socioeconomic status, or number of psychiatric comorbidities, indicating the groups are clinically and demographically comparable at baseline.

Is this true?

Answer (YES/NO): YES